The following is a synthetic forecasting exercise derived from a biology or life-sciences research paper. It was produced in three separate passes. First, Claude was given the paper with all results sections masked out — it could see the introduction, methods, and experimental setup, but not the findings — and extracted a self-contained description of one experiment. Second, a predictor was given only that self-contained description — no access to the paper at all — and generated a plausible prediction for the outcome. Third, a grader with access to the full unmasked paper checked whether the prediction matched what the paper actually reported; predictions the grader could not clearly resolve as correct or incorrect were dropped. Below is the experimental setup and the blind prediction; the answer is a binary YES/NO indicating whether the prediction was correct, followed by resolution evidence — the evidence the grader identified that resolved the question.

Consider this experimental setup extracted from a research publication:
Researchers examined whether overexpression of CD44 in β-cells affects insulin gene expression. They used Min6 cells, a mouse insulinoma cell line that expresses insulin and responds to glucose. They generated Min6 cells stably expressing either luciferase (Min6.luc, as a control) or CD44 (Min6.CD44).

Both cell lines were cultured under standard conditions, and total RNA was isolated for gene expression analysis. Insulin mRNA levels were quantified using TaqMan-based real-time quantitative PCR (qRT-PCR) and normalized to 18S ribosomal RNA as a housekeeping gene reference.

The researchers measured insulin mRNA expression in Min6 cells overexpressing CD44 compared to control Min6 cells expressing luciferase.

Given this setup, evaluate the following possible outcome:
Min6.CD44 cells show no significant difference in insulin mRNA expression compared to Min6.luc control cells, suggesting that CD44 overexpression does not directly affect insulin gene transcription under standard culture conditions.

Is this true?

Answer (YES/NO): NO